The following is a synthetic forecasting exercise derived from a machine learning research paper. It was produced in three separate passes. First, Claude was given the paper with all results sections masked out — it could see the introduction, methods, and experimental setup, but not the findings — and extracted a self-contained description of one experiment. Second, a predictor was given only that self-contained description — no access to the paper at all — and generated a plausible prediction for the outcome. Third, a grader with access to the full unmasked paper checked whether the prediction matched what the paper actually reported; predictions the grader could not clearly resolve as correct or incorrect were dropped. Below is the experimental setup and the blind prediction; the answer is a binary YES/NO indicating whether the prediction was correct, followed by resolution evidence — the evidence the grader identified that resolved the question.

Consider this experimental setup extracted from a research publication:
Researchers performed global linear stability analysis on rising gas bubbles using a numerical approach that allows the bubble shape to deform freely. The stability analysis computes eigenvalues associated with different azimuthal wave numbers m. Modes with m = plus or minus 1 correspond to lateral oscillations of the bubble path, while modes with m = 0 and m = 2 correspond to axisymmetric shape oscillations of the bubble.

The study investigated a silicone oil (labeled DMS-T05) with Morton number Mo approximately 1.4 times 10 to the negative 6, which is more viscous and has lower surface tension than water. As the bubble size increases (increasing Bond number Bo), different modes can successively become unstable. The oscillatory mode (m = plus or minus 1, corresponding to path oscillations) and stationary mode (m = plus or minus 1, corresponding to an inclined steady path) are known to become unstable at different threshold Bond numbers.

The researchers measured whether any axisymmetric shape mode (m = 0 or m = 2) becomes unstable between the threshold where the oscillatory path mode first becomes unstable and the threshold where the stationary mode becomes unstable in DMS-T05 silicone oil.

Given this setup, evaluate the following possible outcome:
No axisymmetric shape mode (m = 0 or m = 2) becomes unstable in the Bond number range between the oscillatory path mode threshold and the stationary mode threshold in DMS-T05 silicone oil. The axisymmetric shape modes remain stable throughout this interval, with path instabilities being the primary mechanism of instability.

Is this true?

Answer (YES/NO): NO